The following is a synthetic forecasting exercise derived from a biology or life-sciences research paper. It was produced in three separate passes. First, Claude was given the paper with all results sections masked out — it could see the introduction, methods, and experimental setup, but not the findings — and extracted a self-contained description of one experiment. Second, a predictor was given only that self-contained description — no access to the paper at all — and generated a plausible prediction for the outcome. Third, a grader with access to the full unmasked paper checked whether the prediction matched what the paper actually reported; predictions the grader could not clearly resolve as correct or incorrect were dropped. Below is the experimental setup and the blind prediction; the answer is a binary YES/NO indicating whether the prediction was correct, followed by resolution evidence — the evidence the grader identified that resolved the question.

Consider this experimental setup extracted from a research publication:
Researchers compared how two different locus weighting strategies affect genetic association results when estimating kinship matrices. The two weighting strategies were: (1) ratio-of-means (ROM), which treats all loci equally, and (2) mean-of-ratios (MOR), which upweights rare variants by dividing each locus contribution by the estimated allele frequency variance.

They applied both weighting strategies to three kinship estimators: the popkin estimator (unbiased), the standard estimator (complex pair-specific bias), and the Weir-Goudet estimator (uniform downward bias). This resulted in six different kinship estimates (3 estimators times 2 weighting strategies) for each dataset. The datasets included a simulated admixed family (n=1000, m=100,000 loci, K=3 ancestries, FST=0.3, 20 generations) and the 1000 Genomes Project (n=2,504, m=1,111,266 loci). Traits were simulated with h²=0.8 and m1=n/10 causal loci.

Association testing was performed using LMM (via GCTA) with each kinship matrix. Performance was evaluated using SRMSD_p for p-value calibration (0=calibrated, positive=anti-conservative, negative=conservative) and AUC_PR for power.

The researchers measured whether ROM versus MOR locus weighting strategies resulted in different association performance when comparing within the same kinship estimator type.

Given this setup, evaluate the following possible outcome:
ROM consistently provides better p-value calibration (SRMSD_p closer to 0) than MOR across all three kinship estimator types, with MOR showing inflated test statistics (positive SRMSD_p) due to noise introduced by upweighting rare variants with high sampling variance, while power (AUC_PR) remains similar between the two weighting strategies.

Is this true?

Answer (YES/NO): NO